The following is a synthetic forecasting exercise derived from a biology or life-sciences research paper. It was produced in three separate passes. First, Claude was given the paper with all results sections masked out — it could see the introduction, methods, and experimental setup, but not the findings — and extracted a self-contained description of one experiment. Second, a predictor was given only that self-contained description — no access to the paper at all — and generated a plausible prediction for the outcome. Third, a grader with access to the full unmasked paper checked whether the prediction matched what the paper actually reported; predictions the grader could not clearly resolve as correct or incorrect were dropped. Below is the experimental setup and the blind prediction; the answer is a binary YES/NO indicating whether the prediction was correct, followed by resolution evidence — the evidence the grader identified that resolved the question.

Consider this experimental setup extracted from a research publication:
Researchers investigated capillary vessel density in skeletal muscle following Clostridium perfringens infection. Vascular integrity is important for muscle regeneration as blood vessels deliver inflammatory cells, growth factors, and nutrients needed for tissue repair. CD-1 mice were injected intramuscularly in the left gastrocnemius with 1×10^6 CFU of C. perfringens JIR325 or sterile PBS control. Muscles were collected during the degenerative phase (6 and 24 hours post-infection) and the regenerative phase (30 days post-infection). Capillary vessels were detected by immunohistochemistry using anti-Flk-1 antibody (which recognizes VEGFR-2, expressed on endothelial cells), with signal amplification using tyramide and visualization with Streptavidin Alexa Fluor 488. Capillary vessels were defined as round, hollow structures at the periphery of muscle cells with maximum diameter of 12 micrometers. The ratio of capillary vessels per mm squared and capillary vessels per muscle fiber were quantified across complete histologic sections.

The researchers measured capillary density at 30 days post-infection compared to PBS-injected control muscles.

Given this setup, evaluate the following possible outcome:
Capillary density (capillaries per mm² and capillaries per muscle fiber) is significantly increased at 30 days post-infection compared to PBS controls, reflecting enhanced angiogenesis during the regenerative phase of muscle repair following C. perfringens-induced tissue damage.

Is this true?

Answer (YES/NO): NO